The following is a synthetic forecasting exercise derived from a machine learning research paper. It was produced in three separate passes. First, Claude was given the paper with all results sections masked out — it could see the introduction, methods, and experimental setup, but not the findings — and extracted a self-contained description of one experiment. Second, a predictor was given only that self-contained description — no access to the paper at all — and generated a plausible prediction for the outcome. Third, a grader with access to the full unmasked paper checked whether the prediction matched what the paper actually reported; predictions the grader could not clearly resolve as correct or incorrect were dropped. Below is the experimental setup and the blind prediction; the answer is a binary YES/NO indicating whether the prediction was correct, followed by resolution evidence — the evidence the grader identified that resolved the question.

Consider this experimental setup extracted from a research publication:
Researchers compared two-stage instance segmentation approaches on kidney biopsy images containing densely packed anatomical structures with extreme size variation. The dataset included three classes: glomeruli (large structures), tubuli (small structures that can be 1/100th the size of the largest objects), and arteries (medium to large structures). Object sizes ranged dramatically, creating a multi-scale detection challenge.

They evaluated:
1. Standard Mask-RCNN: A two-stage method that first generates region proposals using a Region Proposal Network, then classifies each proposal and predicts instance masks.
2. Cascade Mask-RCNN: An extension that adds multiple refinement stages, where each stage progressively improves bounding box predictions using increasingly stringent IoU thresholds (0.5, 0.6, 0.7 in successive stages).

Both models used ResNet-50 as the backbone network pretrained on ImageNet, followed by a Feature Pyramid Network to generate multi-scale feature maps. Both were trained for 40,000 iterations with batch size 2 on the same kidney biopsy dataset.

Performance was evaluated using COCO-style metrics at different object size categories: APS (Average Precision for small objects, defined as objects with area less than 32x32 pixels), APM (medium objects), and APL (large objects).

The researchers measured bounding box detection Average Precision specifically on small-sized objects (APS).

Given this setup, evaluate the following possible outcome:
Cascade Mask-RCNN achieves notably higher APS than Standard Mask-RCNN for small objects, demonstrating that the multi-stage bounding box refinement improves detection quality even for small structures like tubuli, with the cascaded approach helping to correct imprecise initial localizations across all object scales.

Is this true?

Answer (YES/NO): NO